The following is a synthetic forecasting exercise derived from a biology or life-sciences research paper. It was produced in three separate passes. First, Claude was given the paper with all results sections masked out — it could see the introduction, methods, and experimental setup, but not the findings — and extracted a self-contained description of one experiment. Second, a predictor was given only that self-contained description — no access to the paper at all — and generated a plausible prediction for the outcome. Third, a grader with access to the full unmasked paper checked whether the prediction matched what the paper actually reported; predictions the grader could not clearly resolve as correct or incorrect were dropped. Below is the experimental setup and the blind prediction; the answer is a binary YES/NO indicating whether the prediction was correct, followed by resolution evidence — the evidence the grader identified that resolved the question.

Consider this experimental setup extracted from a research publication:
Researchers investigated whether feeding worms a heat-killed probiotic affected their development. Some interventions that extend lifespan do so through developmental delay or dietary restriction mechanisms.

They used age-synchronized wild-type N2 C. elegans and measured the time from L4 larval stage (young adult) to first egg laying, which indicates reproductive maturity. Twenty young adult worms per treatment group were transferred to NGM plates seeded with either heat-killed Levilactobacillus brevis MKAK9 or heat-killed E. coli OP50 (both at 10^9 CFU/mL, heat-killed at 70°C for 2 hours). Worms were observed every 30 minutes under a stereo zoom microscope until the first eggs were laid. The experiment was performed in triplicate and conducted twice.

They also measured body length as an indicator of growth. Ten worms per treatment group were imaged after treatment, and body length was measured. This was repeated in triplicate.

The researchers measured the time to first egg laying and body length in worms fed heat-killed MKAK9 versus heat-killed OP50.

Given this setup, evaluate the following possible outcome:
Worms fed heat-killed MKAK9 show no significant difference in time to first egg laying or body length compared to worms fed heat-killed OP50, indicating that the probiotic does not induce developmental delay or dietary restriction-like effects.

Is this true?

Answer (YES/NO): NO